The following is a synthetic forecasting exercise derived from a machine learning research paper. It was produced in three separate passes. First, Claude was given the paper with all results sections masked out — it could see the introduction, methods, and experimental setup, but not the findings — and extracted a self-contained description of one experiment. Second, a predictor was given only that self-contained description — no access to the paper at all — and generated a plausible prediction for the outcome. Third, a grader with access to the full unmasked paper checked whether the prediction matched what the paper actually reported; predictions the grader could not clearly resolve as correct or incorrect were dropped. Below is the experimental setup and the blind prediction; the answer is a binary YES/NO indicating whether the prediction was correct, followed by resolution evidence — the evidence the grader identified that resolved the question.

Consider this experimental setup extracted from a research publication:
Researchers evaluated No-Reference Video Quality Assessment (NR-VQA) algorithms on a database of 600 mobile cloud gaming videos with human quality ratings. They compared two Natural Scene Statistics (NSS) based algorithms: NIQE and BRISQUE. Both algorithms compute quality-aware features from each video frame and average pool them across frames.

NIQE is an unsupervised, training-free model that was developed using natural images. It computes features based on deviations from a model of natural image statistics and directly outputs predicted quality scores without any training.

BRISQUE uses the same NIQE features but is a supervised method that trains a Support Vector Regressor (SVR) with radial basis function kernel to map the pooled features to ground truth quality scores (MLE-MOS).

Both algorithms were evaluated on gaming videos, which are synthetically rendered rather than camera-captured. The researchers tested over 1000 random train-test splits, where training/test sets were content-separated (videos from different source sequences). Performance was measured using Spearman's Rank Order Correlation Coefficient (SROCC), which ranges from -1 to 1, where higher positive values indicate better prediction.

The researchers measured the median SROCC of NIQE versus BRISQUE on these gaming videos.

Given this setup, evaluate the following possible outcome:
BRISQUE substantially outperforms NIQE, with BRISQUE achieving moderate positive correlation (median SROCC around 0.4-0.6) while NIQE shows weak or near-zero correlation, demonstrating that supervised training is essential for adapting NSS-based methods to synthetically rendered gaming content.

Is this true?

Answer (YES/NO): NO